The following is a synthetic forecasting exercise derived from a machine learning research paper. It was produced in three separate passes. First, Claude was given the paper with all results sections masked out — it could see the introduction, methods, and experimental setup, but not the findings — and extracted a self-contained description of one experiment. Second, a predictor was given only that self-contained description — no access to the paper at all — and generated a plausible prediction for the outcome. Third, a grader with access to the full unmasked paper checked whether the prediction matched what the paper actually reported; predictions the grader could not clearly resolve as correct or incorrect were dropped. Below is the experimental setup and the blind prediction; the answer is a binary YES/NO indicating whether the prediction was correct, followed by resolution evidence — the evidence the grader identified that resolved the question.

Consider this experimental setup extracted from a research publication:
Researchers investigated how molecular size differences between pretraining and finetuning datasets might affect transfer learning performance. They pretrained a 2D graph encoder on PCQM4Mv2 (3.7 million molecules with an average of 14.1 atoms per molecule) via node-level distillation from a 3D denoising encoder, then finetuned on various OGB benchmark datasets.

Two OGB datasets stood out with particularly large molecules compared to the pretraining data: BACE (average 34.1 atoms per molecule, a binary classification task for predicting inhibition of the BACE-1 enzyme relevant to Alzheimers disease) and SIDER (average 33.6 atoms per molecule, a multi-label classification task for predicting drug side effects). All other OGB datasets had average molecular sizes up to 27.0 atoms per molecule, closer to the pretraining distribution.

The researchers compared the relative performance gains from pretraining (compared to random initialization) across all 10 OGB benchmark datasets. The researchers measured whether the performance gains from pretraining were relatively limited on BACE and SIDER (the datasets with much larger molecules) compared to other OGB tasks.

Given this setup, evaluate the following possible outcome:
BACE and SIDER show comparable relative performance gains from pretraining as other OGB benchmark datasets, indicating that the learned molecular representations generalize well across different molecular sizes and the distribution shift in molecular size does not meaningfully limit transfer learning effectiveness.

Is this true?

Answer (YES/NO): NO